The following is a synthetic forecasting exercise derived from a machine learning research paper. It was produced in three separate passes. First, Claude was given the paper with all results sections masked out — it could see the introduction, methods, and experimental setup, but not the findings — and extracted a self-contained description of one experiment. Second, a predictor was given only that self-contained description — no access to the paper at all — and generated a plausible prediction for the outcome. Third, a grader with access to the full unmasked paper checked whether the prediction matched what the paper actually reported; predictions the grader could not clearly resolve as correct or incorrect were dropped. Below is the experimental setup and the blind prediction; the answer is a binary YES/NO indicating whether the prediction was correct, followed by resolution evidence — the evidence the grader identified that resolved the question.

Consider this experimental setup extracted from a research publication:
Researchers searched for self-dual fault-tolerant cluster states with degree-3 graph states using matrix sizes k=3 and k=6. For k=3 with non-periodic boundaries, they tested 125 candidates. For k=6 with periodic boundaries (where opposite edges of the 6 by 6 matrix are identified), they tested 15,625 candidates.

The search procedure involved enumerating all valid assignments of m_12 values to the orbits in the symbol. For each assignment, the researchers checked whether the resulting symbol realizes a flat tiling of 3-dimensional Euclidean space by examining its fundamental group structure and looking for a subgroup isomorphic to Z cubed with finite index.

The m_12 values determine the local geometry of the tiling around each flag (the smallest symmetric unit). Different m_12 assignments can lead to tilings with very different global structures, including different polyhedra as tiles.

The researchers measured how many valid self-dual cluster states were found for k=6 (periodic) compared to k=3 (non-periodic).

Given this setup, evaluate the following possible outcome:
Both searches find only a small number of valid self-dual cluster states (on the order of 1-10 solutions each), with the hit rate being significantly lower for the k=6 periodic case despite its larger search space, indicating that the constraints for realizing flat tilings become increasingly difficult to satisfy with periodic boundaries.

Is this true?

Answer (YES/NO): NO